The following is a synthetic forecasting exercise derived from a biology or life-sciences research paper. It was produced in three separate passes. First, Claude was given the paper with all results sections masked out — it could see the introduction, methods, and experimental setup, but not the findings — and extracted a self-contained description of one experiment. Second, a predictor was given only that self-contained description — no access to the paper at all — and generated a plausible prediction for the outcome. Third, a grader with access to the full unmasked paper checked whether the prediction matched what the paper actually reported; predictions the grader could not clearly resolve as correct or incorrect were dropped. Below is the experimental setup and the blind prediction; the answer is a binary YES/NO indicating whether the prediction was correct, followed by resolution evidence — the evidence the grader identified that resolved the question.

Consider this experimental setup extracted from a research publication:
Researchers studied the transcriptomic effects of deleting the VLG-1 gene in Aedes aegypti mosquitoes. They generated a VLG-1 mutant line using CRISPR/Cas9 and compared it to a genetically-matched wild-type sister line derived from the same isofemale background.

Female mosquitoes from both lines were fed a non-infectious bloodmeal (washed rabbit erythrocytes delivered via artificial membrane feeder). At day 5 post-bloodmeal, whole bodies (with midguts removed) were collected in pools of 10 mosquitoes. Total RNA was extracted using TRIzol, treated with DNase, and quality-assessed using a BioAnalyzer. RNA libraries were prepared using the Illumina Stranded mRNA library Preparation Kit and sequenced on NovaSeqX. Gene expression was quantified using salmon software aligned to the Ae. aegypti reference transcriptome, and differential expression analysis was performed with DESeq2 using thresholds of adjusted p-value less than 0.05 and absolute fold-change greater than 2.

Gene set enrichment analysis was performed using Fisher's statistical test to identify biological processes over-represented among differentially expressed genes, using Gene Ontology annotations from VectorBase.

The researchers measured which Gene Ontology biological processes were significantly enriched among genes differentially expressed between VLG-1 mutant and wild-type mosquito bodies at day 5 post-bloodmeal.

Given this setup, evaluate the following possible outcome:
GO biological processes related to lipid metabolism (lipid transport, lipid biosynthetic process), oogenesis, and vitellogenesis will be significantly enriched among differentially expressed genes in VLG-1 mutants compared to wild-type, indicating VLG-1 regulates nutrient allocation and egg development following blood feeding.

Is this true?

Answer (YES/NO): NO